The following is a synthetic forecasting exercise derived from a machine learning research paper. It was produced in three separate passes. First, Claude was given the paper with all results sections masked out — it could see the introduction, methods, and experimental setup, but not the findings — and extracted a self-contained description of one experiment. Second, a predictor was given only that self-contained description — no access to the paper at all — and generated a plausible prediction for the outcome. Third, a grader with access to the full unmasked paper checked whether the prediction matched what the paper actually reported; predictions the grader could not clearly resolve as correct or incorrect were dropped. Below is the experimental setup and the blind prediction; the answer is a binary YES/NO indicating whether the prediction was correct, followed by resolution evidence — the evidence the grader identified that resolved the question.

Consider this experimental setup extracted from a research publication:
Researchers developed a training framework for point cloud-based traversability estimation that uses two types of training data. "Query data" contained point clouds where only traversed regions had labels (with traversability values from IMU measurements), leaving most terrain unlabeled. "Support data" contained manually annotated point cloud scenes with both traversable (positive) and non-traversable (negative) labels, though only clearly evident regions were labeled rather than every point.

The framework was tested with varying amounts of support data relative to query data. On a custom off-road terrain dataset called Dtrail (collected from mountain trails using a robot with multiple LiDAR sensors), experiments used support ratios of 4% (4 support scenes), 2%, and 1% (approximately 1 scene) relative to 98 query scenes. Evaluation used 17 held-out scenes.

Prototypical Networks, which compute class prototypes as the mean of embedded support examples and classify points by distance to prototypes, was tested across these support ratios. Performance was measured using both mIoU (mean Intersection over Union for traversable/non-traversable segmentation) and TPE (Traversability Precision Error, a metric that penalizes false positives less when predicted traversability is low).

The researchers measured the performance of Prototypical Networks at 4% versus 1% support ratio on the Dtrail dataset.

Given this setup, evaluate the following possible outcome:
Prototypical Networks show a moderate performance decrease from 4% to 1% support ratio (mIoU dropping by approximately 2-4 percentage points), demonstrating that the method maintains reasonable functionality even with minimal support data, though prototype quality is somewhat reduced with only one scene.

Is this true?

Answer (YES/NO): NO